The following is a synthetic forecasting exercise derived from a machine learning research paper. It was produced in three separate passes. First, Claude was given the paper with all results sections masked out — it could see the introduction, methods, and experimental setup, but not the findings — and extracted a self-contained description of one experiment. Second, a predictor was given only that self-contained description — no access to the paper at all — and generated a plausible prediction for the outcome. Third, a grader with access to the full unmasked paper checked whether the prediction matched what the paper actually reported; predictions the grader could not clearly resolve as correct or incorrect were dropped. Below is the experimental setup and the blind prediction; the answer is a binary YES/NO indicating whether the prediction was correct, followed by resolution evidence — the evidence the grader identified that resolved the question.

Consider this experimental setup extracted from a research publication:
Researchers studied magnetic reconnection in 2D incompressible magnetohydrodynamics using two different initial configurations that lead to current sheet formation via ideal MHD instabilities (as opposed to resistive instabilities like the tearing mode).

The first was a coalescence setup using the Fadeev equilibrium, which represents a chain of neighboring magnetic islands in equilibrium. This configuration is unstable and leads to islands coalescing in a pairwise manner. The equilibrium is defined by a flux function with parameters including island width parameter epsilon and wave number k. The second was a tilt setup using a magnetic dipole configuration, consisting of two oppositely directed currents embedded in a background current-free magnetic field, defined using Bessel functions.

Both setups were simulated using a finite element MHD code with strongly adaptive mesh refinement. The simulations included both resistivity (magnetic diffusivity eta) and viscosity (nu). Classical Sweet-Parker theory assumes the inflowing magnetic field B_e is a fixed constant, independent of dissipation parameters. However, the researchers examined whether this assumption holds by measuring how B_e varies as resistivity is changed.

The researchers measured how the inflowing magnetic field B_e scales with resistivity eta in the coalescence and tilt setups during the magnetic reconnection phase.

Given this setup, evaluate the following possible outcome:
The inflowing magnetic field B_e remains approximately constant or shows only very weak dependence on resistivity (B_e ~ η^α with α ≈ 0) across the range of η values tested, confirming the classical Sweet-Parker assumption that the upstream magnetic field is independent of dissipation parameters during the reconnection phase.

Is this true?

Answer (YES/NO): NO